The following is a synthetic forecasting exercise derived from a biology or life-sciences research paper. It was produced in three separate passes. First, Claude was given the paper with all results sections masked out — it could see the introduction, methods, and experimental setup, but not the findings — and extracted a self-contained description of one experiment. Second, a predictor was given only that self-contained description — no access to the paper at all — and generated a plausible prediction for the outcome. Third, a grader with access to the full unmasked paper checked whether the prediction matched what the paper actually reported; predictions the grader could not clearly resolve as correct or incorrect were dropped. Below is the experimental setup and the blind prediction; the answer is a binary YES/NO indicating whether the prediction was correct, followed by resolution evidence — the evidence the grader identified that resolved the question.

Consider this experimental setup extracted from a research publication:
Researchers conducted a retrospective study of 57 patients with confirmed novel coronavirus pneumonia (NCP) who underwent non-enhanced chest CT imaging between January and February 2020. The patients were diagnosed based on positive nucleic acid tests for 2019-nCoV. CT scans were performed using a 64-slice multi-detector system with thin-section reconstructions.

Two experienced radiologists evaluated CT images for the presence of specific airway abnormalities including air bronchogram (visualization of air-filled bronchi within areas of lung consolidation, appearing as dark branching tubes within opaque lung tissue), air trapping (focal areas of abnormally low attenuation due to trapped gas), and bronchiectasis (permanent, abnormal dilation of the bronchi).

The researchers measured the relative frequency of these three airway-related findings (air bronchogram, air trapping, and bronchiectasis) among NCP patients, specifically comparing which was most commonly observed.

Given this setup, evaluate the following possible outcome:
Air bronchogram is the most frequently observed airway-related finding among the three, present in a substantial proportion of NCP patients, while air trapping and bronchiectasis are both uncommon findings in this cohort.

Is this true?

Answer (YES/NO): NO